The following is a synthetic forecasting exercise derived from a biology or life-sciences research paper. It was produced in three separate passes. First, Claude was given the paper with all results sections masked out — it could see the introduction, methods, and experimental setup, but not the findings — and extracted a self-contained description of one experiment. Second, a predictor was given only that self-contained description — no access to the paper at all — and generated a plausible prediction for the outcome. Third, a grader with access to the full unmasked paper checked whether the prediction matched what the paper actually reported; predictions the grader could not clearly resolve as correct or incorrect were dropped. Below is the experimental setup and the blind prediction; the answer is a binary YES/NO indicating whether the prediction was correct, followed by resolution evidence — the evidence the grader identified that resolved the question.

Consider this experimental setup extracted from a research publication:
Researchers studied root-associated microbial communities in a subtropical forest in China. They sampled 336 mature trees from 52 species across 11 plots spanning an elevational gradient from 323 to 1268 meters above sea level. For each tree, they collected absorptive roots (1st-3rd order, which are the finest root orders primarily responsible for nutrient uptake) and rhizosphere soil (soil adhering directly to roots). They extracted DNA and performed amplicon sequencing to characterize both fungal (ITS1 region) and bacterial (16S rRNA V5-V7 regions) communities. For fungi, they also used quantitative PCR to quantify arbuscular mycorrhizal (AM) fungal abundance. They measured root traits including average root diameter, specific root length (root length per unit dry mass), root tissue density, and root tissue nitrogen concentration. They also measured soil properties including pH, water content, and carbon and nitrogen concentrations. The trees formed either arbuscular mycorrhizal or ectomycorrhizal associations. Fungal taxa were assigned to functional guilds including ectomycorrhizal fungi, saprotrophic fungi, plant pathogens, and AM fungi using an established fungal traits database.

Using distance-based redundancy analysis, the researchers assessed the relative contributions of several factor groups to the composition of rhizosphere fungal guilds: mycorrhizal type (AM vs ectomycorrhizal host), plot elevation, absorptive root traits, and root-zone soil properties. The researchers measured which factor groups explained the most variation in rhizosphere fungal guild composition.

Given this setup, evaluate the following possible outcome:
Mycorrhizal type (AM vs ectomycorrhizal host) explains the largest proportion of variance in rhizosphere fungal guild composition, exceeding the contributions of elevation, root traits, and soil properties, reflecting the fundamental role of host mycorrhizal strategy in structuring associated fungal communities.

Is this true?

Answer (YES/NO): YES